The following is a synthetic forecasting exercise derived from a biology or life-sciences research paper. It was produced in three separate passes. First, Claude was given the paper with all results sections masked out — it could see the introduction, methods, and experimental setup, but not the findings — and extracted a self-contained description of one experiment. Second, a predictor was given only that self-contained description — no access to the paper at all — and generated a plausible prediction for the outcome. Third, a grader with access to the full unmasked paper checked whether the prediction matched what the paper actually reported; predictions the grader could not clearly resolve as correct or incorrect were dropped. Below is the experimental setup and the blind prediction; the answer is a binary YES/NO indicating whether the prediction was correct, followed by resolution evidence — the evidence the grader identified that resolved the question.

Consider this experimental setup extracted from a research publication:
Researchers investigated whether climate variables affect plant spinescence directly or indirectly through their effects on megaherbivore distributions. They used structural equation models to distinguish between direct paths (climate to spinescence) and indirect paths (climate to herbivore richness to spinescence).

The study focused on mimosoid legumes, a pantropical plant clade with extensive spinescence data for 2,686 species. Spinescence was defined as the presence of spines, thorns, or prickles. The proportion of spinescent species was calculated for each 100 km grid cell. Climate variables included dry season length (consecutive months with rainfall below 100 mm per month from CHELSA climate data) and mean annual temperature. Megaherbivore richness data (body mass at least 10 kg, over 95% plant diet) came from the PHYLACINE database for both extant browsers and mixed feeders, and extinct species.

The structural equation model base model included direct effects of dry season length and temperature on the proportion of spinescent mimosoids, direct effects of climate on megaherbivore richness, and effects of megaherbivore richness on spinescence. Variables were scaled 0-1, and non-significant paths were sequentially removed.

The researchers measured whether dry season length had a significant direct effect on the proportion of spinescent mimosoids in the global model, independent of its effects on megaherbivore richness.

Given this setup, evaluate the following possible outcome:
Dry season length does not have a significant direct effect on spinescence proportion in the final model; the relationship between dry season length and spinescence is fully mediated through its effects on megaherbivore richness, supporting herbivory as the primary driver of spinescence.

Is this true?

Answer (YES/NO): NO